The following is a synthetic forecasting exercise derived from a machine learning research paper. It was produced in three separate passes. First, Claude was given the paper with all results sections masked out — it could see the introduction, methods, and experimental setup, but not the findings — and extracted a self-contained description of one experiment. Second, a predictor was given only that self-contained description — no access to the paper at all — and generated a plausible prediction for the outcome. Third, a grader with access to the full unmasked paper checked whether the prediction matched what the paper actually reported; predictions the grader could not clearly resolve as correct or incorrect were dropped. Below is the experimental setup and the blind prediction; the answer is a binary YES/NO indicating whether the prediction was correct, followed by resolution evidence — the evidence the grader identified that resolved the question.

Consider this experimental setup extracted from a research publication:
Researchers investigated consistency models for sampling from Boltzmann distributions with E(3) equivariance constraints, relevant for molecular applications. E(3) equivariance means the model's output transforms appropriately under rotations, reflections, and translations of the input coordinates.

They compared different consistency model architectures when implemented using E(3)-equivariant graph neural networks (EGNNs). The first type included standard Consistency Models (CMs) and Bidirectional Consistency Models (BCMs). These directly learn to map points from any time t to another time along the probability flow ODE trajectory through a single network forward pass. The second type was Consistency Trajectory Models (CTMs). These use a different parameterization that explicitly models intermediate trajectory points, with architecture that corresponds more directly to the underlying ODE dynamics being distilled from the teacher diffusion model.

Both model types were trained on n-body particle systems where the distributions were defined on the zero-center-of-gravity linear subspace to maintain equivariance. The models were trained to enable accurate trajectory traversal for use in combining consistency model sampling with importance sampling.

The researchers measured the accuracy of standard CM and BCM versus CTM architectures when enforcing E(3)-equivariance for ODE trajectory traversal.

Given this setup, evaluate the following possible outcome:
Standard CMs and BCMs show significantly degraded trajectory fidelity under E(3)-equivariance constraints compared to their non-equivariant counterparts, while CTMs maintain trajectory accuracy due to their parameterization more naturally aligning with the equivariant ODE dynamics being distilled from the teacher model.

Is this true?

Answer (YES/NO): NO